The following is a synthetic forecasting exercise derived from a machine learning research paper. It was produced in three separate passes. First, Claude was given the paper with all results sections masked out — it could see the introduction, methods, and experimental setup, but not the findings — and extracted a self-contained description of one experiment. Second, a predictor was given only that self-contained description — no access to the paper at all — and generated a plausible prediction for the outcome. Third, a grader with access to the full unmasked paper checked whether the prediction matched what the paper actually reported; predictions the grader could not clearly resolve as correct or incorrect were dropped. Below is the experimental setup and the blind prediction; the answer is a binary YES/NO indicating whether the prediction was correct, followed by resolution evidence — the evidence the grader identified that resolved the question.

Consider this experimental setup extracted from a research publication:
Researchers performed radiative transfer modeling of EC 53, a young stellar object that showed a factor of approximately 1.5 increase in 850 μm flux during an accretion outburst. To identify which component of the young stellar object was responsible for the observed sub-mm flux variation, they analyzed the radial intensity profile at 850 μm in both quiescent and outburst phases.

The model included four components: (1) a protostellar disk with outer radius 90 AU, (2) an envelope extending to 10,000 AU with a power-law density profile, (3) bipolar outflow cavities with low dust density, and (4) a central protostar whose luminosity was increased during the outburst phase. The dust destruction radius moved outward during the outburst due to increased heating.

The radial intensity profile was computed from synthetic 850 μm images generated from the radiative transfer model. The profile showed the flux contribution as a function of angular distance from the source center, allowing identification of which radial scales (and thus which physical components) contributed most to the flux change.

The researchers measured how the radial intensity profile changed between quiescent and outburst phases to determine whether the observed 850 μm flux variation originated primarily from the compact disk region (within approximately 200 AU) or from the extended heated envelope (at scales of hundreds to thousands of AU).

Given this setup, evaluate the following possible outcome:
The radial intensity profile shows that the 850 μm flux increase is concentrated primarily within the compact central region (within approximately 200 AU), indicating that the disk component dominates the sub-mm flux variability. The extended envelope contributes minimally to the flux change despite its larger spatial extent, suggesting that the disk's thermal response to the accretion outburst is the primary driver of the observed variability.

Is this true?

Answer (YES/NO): NO